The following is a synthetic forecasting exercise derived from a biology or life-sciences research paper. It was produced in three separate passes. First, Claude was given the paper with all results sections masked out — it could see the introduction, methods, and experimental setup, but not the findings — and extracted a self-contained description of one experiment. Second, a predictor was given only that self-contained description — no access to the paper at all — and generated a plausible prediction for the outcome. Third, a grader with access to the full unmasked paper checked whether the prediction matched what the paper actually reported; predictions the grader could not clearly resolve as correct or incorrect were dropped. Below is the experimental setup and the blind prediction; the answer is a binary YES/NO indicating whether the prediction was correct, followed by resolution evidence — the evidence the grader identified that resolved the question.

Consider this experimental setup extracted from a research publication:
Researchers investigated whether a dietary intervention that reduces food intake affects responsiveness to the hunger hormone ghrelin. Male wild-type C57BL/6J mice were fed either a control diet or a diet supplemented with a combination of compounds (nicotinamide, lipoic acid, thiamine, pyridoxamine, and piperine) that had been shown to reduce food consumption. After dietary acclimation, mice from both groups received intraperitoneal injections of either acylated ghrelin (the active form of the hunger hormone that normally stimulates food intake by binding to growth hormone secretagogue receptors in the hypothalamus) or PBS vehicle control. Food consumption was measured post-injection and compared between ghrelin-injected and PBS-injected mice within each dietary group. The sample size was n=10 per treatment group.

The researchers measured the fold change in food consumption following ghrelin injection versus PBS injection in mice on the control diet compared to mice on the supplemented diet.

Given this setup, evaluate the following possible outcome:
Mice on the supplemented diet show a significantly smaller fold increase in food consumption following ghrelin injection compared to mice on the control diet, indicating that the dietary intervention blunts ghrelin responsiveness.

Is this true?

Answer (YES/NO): NO